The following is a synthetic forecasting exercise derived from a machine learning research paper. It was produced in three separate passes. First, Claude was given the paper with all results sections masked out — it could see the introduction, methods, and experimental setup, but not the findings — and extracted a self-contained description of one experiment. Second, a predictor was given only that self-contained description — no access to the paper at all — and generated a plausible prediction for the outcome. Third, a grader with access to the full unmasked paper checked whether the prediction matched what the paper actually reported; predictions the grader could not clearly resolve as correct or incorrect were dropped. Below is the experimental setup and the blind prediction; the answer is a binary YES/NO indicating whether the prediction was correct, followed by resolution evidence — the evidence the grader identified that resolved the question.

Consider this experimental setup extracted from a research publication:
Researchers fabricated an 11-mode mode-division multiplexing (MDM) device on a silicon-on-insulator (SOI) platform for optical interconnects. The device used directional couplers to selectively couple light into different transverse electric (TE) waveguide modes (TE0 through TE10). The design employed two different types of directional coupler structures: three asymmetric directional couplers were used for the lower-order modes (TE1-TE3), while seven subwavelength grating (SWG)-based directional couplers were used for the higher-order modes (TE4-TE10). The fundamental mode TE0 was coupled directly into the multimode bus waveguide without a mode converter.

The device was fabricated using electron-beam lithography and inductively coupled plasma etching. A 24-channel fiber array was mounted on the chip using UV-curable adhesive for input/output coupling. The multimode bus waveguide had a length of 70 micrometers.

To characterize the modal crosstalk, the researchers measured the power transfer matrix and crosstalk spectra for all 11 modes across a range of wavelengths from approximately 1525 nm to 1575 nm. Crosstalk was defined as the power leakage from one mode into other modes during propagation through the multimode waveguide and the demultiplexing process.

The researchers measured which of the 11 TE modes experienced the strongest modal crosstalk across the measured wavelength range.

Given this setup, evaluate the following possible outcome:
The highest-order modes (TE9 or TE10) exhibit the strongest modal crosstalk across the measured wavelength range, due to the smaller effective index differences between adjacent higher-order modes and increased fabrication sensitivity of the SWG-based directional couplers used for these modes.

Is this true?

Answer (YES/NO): NO